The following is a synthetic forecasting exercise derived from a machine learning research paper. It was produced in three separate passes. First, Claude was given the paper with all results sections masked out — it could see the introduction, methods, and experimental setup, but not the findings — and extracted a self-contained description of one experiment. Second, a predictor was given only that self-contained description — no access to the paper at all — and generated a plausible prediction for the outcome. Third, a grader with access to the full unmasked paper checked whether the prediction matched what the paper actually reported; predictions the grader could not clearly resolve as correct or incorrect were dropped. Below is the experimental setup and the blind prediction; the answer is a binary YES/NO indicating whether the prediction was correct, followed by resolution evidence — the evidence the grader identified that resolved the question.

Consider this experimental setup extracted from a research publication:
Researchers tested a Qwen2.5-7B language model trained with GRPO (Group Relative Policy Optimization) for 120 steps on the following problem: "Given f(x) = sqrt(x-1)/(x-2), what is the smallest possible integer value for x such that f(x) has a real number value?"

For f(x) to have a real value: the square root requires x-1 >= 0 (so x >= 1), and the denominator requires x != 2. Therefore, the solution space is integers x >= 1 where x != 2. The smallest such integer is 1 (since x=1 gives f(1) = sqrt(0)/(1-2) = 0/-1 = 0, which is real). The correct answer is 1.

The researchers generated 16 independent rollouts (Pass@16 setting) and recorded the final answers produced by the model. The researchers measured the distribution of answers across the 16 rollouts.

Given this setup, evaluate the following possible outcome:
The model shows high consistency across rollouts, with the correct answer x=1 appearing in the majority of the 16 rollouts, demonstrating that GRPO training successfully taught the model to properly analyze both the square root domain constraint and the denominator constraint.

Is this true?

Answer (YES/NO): NO